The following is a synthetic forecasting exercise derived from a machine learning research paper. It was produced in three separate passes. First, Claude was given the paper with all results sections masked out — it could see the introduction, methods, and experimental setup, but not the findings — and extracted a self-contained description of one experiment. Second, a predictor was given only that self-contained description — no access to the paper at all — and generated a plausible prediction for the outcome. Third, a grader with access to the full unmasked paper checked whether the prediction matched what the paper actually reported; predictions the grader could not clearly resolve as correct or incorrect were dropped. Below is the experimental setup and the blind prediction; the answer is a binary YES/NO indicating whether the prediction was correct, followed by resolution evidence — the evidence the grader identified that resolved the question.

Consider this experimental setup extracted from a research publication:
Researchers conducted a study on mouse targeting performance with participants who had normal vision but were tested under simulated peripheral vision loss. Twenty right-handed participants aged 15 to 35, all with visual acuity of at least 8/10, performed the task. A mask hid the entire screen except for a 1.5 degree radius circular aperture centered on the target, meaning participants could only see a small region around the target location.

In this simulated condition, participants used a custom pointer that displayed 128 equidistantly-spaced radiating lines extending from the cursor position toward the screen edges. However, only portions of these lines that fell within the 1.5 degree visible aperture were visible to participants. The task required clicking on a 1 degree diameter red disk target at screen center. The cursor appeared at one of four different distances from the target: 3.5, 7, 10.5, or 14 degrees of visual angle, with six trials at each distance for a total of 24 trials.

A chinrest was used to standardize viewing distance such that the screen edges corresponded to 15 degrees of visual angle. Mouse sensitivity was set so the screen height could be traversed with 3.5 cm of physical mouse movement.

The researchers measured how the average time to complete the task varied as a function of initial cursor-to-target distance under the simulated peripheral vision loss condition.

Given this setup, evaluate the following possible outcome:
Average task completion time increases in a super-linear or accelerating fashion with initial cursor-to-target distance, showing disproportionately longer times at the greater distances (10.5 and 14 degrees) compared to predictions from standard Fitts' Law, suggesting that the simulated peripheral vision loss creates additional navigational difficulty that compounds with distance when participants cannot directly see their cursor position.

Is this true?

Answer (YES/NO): NO